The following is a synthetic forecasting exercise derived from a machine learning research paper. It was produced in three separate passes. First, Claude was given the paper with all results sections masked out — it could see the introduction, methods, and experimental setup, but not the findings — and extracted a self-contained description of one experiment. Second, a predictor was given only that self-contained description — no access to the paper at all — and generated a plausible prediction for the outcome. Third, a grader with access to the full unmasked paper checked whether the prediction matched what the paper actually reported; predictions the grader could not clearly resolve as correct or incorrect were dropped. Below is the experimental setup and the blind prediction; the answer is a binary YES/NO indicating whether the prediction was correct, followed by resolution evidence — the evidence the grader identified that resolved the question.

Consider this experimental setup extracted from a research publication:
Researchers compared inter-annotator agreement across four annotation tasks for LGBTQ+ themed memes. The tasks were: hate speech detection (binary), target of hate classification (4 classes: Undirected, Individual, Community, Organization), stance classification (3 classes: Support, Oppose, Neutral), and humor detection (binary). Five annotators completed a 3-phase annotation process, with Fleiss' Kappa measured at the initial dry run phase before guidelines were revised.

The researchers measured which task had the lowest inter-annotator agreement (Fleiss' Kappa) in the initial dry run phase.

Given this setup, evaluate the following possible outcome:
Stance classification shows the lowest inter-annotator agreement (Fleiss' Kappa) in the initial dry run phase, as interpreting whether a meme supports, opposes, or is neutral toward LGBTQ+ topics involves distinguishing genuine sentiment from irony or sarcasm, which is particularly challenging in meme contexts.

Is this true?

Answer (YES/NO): NO